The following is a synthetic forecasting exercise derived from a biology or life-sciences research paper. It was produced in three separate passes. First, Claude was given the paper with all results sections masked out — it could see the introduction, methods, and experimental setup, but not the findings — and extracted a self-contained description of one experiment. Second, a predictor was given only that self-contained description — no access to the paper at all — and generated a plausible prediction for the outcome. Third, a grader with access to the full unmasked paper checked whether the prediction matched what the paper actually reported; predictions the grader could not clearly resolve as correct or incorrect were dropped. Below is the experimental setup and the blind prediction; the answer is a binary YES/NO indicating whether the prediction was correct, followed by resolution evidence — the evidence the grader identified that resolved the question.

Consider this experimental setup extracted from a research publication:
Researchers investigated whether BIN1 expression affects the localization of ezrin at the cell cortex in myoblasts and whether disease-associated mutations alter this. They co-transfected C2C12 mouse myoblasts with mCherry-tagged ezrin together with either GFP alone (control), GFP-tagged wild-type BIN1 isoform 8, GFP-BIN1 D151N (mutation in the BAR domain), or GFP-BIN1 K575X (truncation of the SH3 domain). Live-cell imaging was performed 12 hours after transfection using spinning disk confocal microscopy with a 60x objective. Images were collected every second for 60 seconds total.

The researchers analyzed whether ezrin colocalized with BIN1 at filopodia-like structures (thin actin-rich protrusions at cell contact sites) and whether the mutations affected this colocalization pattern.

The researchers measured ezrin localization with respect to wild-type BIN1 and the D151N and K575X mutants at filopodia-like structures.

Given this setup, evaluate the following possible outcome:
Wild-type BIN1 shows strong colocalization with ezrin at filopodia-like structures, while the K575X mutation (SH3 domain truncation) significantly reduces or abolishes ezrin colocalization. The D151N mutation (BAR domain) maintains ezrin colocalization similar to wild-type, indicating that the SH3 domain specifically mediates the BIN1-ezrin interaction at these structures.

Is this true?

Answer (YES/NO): NO